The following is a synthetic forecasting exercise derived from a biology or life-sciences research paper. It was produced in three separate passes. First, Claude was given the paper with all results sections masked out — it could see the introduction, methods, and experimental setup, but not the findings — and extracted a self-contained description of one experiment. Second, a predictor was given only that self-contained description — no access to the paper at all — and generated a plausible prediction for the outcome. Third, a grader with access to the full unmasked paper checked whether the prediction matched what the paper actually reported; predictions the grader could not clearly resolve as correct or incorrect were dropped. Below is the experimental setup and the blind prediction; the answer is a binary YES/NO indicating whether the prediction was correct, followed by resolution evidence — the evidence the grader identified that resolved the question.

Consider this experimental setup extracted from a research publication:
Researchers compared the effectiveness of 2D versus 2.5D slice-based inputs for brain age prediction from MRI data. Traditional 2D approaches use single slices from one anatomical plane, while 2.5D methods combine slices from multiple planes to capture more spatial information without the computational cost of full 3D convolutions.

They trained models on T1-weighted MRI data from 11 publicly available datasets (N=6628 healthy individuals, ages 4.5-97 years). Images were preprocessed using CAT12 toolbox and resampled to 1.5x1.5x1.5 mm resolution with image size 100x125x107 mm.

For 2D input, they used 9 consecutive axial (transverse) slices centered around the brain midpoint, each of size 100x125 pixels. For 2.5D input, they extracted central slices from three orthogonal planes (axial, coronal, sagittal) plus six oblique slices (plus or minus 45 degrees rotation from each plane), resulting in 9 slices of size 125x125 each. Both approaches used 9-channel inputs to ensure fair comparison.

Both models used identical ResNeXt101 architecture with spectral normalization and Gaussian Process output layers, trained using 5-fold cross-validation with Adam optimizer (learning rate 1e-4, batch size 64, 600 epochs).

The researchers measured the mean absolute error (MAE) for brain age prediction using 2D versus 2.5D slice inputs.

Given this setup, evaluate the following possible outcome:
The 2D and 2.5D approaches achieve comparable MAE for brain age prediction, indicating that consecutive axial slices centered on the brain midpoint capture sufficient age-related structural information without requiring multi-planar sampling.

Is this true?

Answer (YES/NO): NO